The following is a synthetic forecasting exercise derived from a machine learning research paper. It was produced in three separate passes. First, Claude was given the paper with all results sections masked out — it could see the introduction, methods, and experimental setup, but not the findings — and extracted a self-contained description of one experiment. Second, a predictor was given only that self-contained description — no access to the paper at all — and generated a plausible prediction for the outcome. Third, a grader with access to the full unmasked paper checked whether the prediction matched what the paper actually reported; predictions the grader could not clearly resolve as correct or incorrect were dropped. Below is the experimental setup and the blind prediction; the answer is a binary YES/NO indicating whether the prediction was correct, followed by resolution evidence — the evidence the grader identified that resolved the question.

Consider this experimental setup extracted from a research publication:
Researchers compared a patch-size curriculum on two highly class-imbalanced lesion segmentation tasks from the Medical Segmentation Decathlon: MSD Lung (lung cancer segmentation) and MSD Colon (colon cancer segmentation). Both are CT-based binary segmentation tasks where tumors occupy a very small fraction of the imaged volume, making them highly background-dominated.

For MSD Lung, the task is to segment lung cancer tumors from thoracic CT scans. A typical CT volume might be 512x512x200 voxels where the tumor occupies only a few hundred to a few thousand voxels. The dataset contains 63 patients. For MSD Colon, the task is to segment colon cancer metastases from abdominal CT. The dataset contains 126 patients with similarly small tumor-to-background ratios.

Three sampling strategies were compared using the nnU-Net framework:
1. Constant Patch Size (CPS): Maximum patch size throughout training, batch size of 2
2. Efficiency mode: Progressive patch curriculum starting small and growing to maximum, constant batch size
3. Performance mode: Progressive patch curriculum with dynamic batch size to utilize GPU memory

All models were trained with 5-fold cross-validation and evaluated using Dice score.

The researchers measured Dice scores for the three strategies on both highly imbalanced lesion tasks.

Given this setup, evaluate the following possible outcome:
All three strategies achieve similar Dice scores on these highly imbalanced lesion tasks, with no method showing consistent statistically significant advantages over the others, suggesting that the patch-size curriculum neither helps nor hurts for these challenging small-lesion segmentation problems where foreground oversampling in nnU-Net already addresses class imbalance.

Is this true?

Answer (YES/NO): NO